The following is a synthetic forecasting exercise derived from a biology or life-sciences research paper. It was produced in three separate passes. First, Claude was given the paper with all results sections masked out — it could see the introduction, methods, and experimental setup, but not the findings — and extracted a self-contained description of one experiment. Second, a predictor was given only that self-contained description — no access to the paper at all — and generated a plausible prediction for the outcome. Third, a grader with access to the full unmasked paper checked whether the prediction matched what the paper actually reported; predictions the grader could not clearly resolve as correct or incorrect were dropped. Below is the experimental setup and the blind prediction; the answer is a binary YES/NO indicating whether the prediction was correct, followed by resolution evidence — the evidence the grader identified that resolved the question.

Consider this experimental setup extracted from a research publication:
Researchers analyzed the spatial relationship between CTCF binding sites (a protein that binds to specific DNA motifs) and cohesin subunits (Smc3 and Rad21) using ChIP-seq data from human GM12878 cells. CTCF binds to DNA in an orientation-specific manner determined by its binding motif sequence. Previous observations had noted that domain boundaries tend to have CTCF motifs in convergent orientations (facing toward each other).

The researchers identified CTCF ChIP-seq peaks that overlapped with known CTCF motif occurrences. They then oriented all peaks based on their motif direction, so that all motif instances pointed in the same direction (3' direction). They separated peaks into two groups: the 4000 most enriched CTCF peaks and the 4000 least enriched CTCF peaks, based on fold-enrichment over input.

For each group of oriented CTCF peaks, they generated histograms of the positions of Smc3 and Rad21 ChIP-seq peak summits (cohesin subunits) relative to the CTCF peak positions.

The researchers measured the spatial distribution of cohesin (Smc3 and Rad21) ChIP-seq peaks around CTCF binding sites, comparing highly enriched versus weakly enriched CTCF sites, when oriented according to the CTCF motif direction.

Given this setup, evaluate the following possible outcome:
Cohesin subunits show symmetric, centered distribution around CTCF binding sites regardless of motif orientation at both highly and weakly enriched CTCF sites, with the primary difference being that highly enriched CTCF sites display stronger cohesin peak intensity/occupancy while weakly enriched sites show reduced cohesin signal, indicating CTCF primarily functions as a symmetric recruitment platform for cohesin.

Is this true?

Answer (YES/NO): NO